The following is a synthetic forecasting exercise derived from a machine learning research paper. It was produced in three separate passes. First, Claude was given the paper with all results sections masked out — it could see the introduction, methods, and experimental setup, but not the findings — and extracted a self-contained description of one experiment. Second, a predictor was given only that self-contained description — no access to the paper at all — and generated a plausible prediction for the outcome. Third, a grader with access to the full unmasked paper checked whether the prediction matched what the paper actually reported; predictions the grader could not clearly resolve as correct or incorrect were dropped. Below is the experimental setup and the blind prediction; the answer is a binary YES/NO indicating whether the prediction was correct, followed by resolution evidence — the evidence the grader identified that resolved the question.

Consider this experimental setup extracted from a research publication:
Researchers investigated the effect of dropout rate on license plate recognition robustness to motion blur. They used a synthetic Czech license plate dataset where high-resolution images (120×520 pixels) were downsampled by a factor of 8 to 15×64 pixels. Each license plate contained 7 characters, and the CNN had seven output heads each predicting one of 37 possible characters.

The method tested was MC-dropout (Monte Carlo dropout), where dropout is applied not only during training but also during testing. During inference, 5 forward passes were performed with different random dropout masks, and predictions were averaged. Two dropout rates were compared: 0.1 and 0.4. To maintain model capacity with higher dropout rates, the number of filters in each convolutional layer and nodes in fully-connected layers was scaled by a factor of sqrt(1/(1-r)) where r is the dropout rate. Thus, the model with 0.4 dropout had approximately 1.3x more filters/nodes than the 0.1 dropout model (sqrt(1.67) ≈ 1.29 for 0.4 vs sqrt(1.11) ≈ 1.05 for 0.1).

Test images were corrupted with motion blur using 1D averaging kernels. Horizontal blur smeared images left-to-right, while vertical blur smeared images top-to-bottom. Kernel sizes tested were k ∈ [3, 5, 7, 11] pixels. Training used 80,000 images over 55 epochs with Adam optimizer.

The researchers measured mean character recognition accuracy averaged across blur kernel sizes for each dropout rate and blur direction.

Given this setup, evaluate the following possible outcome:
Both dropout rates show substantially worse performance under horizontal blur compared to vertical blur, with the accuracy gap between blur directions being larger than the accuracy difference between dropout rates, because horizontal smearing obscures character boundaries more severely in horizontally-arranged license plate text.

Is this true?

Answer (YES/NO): NO